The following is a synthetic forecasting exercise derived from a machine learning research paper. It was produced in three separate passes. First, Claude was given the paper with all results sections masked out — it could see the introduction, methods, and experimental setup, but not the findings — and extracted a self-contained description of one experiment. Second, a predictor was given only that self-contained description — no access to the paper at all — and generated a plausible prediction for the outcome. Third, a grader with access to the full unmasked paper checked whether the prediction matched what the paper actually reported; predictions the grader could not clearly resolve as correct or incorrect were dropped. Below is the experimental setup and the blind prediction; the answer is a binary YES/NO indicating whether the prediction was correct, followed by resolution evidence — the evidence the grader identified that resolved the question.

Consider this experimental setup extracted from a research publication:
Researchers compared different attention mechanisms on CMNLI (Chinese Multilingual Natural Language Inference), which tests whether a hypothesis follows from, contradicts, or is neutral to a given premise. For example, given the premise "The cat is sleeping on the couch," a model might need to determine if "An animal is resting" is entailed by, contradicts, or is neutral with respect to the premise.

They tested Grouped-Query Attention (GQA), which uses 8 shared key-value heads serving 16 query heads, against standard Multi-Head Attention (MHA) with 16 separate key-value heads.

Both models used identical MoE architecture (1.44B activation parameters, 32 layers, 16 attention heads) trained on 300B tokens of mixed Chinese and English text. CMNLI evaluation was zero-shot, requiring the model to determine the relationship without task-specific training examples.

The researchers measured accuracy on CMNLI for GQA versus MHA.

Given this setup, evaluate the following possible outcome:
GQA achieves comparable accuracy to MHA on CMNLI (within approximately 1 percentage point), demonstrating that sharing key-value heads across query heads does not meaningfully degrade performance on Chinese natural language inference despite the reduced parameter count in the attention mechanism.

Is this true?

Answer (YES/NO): NO